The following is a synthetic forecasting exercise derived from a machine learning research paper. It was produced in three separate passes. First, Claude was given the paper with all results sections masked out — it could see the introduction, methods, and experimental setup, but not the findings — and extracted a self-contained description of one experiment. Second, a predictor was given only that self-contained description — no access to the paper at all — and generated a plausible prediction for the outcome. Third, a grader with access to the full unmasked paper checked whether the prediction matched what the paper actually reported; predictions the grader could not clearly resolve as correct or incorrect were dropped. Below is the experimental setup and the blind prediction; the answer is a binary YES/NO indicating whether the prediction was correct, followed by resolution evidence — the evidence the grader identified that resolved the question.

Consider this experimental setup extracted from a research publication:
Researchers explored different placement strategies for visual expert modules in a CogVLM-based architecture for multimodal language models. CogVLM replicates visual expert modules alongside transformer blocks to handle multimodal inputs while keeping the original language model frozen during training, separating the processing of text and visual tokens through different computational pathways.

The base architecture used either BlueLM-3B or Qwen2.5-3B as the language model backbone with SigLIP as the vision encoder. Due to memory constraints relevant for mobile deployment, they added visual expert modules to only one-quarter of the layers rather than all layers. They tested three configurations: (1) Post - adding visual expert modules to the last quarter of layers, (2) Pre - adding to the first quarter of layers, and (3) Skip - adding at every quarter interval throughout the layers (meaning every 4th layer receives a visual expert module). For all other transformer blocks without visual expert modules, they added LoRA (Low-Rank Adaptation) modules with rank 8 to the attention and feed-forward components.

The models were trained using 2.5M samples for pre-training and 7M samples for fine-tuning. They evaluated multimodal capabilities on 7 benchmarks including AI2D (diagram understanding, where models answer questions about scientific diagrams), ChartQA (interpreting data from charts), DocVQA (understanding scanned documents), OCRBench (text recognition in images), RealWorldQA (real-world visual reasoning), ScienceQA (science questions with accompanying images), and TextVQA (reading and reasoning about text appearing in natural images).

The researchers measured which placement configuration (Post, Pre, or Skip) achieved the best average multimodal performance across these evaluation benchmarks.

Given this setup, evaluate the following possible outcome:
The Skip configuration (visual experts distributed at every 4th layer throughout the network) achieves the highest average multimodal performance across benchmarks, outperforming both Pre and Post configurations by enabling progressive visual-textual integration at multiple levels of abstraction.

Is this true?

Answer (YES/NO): YES